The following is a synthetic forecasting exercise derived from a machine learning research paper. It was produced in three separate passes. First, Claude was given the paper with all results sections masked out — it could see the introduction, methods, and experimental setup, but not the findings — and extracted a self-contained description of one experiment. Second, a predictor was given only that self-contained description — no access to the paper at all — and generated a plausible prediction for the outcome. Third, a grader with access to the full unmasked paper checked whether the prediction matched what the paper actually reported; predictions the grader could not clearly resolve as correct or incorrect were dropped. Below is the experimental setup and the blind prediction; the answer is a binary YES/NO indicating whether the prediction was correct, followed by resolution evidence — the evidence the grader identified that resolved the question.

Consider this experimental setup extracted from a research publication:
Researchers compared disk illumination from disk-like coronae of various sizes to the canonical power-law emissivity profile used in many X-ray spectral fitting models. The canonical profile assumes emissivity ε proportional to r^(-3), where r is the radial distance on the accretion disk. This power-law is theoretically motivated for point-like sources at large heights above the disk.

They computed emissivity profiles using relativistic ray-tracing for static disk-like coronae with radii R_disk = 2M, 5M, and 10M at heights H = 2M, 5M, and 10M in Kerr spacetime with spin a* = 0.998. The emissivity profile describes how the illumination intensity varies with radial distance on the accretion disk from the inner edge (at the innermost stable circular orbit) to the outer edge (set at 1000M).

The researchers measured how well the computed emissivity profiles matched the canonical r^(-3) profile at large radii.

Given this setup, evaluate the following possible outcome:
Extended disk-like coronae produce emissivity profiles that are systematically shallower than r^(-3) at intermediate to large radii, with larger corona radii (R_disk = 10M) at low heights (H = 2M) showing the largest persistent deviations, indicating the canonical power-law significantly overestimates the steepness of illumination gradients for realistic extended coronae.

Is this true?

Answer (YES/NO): NO